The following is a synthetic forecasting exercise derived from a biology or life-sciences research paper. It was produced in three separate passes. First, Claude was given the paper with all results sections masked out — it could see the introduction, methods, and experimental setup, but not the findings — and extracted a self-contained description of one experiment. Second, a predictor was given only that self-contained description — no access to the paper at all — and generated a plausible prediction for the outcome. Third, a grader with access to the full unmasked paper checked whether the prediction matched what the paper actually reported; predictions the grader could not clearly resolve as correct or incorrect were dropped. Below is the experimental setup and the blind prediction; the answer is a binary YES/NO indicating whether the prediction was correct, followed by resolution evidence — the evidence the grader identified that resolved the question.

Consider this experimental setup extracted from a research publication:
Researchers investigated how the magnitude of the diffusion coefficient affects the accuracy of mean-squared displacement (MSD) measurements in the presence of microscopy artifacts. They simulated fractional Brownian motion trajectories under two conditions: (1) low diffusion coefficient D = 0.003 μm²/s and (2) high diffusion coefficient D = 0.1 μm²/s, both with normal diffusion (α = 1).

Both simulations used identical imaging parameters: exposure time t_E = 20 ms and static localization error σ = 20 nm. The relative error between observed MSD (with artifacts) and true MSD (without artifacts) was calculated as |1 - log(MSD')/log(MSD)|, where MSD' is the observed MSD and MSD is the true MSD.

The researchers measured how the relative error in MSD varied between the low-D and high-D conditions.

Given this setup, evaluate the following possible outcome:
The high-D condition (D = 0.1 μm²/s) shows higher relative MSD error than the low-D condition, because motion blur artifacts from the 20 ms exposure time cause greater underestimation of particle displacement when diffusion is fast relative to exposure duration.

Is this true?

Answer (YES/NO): NO